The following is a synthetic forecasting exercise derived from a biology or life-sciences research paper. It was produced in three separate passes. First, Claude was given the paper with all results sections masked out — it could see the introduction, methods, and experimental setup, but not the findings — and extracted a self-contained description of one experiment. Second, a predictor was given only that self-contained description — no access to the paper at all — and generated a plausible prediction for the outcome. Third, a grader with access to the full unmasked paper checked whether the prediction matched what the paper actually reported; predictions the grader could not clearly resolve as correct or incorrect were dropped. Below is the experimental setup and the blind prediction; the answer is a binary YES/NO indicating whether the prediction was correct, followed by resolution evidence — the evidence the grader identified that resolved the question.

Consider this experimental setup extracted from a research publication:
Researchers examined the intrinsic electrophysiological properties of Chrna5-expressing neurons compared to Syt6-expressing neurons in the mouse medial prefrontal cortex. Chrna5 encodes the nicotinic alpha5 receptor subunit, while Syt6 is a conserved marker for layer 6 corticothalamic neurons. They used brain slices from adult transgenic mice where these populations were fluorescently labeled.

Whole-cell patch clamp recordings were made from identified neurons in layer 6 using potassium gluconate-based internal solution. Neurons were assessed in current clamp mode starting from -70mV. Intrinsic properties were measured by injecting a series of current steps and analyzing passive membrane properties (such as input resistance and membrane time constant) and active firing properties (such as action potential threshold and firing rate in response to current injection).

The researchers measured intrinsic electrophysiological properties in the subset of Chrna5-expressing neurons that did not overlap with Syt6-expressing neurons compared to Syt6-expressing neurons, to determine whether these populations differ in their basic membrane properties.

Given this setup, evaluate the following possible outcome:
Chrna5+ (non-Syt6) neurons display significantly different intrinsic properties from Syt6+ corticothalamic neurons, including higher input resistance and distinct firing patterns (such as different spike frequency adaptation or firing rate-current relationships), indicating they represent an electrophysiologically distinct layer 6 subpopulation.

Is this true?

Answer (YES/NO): NO